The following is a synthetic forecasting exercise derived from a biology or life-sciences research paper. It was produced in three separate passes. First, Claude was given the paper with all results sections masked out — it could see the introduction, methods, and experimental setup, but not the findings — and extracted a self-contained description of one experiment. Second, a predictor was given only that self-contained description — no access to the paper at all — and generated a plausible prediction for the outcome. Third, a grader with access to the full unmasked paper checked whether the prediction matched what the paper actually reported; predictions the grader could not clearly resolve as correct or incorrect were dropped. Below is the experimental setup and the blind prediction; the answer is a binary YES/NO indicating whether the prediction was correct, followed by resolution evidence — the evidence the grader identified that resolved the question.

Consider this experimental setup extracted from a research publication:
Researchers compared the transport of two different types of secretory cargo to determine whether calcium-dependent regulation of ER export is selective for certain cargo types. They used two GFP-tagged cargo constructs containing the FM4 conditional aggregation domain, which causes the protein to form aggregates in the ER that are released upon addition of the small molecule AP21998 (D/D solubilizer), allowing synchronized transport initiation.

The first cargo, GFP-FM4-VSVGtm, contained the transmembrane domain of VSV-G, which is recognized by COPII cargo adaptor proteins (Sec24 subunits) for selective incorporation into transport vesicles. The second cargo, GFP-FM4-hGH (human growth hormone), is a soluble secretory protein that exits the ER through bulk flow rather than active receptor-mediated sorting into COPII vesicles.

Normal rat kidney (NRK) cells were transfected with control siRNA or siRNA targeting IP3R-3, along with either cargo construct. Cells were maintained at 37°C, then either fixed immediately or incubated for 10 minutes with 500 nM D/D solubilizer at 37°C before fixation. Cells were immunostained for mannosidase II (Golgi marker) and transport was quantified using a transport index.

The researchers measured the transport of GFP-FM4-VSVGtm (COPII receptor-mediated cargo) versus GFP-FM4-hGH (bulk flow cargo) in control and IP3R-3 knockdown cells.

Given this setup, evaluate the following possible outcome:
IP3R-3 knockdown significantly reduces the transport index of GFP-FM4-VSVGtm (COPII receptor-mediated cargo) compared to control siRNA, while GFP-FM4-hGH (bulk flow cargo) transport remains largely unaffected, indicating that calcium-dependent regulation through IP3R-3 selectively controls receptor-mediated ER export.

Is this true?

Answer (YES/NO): NO